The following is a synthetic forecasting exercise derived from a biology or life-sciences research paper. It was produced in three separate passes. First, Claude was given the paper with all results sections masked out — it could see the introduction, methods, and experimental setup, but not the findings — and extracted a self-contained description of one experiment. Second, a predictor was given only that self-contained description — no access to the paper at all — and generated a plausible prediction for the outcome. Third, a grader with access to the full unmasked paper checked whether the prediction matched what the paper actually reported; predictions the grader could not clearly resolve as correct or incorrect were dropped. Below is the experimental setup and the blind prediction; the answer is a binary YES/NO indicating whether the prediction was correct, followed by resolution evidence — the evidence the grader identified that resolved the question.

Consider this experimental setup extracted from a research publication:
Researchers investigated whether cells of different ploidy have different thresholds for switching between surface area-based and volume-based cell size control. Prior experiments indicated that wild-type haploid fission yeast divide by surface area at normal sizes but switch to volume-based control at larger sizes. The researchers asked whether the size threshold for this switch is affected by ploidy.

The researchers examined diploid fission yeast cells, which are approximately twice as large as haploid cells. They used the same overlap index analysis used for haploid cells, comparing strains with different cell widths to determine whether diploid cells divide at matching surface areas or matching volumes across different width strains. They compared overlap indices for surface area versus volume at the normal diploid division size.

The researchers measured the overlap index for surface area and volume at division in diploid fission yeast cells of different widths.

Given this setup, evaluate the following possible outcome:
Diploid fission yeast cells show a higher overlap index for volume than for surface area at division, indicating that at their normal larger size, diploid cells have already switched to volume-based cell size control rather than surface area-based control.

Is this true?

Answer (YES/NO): NO